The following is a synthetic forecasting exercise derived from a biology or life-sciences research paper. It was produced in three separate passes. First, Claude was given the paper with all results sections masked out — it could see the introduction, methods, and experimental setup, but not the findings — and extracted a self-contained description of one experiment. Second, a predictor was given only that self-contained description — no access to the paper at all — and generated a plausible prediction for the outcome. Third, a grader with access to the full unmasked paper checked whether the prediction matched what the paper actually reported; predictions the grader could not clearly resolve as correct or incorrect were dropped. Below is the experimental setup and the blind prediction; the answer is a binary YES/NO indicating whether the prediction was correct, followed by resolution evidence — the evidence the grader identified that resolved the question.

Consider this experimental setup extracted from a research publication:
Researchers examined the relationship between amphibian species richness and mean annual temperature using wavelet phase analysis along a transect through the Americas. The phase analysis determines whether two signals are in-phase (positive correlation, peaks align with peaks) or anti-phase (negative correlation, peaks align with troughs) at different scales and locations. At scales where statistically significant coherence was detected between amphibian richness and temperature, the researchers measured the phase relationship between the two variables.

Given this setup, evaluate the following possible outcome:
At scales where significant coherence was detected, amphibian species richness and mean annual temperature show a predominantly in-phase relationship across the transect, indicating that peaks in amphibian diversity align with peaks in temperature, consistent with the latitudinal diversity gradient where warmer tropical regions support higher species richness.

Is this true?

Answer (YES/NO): YES